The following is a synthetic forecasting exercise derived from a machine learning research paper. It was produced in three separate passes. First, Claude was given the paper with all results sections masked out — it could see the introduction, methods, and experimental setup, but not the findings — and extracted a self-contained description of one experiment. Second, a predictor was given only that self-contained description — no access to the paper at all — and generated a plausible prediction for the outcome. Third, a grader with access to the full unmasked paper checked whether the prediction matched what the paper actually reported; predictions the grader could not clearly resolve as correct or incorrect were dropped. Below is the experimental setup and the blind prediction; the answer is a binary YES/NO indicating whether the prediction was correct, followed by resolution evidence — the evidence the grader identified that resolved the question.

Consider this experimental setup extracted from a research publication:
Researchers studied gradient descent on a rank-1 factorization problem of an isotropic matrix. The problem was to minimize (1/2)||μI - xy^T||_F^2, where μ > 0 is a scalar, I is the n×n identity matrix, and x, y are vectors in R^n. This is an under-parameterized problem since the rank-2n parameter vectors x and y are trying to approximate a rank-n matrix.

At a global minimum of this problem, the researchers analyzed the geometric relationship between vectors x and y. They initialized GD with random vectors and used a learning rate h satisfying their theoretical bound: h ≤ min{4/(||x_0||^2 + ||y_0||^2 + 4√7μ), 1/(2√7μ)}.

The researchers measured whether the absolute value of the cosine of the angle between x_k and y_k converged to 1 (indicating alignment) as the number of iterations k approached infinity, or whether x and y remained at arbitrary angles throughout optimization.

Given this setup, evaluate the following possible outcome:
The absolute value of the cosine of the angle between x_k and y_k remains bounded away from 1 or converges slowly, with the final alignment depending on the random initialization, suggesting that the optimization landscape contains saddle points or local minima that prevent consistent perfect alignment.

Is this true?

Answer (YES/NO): NO